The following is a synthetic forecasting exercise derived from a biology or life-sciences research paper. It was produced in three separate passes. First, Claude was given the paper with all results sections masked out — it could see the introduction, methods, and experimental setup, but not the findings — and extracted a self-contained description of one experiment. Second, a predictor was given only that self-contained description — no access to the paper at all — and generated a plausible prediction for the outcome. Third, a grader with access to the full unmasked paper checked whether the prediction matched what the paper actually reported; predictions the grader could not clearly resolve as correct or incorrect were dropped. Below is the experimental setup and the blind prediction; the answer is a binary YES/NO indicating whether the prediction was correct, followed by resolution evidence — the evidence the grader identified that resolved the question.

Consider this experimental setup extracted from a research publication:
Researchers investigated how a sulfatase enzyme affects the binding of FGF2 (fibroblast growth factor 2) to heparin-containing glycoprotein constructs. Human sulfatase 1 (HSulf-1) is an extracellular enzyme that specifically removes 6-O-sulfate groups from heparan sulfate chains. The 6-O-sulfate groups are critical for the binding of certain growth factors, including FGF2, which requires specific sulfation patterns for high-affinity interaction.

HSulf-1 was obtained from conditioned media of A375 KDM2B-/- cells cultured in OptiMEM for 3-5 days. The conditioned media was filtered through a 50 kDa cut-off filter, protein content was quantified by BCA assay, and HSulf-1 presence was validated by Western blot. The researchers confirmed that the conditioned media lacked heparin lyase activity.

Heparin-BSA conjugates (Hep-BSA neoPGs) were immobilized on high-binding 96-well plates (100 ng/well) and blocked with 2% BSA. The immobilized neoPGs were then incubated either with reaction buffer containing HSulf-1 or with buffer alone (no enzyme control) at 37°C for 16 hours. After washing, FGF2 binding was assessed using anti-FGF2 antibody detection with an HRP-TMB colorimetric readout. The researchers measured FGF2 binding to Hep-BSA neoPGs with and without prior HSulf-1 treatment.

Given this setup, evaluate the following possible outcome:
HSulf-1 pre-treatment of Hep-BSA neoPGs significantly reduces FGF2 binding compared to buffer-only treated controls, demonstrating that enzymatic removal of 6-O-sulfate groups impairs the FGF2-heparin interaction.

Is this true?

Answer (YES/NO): NO